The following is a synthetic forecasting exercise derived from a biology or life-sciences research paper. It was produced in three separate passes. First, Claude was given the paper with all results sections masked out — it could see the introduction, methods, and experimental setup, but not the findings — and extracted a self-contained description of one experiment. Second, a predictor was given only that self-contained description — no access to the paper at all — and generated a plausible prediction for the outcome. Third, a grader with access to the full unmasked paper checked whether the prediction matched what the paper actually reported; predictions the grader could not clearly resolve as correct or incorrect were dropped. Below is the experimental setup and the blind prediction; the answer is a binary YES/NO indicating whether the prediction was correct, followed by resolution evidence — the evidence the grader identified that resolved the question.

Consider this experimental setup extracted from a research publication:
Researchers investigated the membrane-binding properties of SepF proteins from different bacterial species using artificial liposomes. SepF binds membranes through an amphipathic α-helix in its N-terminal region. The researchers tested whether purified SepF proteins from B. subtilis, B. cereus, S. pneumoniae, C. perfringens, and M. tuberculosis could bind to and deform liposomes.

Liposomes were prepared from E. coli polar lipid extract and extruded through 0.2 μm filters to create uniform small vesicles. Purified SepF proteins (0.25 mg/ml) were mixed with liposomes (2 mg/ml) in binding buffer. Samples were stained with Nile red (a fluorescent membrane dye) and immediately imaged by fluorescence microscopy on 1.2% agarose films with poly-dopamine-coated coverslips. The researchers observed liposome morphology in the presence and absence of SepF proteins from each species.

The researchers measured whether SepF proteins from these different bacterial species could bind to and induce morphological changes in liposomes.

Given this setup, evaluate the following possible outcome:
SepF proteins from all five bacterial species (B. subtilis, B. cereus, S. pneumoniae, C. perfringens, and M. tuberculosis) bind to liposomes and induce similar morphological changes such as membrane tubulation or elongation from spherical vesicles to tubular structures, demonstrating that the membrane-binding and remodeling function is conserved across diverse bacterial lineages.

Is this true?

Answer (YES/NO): NO